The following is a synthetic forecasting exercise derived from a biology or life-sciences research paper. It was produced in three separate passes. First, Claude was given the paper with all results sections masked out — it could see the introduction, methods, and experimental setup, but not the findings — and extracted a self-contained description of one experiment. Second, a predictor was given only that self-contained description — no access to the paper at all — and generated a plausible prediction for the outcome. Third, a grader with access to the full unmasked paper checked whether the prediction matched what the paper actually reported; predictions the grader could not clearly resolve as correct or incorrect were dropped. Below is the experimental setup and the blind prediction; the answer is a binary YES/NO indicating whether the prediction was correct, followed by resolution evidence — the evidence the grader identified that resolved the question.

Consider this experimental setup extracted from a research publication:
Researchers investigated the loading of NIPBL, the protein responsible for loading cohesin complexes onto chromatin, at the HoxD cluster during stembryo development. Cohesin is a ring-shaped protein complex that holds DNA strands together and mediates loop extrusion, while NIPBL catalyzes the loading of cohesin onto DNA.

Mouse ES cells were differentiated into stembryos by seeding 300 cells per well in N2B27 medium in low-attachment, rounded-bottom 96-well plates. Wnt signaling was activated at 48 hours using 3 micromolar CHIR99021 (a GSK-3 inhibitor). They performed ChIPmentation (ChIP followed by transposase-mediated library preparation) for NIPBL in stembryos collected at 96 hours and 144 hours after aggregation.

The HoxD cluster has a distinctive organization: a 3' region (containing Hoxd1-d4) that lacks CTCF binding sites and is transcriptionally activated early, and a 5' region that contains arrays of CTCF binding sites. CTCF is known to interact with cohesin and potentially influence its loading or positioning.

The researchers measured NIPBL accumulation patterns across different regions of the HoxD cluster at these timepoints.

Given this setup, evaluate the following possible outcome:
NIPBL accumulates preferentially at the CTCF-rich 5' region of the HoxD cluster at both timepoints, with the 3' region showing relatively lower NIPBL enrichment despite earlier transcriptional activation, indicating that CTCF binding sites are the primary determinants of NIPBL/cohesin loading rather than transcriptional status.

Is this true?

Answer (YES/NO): NO